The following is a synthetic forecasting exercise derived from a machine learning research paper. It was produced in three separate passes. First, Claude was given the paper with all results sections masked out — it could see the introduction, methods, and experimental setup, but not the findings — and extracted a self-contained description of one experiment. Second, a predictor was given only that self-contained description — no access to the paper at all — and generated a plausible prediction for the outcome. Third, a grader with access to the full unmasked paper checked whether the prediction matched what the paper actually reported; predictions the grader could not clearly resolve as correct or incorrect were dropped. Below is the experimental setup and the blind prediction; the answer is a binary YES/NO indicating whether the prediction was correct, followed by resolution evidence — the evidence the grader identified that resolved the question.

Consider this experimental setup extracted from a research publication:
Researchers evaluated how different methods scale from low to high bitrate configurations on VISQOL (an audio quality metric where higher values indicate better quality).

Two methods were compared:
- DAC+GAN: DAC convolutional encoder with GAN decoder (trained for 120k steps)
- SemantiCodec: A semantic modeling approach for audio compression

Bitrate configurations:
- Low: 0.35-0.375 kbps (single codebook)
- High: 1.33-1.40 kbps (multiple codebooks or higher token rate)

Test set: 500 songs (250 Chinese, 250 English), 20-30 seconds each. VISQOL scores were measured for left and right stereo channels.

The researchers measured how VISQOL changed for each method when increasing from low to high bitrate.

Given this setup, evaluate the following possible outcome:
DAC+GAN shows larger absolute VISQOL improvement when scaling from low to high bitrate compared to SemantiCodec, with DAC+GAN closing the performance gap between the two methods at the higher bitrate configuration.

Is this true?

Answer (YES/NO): NO